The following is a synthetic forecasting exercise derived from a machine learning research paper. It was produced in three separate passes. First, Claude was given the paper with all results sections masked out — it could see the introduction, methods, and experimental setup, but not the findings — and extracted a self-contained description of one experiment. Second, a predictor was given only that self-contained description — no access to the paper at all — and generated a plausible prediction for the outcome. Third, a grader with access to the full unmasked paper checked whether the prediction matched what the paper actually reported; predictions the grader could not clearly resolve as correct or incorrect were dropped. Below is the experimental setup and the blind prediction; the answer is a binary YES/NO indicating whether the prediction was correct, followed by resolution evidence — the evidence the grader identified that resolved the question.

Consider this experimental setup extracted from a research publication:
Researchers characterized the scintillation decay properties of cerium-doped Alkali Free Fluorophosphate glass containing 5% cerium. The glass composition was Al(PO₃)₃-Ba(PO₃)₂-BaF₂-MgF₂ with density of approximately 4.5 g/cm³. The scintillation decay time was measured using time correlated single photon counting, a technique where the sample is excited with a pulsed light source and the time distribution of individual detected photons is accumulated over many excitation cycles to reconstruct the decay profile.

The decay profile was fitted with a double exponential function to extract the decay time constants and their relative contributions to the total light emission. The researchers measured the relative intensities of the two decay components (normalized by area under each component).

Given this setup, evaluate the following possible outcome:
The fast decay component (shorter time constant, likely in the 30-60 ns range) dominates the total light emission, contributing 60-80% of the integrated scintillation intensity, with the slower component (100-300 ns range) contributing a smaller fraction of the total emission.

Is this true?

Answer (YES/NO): NO